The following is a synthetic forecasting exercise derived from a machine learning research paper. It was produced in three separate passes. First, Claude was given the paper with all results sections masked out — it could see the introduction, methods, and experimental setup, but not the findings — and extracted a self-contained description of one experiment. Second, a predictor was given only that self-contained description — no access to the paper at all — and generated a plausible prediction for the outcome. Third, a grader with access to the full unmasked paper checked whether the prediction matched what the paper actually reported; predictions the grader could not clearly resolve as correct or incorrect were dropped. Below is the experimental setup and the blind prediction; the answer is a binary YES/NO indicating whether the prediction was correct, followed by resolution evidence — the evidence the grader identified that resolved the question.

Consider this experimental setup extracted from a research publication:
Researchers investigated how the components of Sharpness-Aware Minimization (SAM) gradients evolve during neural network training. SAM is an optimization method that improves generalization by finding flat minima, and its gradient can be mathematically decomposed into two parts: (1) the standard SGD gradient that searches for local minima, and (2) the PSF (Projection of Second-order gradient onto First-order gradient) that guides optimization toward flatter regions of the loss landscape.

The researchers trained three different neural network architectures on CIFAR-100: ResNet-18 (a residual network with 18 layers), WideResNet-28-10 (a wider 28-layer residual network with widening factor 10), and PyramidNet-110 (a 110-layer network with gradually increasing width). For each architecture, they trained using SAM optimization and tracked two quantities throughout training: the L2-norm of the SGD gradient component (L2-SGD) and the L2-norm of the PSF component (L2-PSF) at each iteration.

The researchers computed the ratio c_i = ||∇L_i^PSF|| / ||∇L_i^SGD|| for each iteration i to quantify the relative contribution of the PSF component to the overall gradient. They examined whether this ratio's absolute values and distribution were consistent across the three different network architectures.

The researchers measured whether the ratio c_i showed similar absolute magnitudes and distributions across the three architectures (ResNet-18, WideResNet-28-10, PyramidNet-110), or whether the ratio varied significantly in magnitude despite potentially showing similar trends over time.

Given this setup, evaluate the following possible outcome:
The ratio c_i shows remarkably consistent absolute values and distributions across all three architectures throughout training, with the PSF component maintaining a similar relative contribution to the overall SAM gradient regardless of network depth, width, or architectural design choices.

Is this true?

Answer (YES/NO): NO